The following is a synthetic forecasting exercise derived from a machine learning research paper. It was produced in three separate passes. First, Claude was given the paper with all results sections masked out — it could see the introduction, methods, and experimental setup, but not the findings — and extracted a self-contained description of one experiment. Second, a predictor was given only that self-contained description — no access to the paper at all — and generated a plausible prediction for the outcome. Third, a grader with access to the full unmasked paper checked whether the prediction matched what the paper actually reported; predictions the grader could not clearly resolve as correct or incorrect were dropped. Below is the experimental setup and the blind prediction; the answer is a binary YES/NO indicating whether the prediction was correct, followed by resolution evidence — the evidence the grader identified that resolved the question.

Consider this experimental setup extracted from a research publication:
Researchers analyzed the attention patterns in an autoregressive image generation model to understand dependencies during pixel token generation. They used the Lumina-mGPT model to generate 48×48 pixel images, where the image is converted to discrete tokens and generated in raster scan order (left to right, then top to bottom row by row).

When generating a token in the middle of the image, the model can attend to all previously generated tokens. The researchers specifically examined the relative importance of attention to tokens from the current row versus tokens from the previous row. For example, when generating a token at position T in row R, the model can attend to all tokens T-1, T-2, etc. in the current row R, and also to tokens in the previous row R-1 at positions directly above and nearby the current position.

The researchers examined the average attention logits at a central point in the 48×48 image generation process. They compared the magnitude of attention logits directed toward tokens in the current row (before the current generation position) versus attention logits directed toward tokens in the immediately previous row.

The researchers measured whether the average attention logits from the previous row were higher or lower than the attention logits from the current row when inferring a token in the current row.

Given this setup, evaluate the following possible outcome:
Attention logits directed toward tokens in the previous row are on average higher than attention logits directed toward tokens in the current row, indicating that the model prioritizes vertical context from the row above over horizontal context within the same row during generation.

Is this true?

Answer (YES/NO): YES